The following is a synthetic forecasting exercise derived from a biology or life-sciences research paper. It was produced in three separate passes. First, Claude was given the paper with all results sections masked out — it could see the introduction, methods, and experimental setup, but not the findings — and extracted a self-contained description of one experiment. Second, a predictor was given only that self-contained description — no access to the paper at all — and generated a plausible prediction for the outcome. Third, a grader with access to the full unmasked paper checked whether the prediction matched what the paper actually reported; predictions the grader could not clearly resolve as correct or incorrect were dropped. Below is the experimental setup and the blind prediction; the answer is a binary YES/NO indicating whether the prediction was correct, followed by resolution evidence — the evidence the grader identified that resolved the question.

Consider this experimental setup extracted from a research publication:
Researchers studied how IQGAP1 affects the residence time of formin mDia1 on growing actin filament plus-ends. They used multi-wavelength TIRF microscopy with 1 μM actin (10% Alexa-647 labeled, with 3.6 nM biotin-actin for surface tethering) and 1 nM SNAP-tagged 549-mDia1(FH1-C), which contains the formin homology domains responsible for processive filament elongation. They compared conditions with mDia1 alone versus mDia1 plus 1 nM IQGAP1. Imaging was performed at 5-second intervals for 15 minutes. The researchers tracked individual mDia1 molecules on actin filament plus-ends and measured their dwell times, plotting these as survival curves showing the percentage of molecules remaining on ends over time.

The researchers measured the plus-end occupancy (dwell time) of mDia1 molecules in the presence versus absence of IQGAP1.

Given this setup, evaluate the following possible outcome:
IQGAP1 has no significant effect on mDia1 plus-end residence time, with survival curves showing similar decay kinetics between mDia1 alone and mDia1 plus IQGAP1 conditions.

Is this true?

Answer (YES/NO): YES